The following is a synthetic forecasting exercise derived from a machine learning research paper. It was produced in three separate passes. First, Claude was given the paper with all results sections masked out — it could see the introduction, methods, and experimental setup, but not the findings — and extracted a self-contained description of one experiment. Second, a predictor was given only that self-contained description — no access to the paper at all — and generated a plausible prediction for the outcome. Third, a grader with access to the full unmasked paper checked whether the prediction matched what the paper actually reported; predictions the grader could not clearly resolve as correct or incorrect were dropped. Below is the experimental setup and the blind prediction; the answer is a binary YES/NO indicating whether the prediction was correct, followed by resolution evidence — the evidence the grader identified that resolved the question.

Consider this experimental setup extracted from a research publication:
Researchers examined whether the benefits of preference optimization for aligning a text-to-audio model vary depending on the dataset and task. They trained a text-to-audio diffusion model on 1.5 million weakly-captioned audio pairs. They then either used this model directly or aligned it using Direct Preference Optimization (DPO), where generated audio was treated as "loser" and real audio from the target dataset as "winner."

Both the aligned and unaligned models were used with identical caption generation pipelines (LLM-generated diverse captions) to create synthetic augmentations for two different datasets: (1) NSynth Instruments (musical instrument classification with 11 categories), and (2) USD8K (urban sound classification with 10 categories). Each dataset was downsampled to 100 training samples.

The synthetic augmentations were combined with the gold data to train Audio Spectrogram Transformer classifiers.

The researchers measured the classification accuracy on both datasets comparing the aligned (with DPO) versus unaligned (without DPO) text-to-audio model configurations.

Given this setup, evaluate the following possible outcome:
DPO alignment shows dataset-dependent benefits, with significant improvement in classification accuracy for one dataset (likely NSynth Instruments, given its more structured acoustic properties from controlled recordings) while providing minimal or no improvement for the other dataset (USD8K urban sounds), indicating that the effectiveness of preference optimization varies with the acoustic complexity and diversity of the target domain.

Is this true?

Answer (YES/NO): NO